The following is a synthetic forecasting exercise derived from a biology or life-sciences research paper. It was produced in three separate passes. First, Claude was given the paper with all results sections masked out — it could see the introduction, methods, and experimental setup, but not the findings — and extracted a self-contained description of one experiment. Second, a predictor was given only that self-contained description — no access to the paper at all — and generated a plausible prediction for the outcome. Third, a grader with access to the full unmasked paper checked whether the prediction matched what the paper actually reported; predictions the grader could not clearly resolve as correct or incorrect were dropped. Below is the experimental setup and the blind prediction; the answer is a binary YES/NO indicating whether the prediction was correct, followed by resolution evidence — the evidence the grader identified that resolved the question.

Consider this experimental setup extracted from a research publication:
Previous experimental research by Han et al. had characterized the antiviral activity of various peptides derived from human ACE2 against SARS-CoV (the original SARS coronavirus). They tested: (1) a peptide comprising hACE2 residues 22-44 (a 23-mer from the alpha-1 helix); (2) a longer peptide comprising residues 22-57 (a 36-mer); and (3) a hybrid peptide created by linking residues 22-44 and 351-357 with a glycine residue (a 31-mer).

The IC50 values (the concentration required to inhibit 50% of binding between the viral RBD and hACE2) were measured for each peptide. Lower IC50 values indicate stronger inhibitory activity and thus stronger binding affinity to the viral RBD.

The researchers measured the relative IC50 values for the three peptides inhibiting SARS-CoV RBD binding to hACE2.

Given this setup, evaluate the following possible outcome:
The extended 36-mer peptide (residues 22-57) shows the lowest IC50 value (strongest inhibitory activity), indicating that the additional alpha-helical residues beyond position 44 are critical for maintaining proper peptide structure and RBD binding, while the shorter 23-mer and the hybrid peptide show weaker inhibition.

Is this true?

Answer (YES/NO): NO